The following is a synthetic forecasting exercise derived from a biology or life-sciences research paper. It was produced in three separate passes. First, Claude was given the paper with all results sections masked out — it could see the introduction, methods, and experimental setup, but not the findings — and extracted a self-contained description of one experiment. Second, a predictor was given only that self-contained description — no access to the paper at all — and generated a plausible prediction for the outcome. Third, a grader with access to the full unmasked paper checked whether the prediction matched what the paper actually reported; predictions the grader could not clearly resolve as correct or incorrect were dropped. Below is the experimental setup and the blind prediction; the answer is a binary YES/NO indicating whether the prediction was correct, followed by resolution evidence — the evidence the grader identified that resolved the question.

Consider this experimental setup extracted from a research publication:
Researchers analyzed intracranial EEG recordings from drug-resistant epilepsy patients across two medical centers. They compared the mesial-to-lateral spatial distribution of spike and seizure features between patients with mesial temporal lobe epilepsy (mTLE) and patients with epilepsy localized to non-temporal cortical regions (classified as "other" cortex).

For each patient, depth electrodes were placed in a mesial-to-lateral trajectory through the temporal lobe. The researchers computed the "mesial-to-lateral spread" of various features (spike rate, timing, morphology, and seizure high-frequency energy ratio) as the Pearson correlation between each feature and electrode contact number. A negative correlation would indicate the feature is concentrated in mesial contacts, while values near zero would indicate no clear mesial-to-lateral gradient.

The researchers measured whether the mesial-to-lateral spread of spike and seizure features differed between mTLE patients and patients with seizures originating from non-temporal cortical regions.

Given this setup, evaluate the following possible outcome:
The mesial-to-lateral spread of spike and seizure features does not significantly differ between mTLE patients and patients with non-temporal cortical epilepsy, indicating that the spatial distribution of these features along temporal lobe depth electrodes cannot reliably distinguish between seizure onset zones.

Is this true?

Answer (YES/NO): NO